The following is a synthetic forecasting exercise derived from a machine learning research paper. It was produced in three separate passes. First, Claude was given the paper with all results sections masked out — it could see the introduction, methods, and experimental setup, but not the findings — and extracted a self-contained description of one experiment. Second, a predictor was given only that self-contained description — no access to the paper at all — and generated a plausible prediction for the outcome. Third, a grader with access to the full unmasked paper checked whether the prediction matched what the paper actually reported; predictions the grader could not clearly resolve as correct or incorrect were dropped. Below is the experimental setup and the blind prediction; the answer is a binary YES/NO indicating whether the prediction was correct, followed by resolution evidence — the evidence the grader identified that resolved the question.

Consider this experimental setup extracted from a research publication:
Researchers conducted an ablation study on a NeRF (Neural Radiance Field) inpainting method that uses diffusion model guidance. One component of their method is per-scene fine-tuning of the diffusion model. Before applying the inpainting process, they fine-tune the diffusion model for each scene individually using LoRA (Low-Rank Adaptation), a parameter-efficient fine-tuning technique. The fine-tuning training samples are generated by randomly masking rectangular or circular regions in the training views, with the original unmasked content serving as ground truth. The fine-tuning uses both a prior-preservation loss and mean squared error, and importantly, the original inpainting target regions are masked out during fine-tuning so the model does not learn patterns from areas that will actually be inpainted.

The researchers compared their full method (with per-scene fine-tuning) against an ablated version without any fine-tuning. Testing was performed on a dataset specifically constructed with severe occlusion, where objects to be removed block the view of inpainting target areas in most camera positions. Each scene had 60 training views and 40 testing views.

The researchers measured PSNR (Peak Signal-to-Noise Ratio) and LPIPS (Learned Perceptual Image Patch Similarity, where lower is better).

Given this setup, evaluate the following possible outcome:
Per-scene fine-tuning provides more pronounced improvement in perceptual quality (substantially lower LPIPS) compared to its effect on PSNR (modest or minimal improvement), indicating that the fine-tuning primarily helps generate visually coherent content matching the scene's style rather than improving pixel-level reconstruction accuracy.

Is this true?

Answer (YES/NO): NO